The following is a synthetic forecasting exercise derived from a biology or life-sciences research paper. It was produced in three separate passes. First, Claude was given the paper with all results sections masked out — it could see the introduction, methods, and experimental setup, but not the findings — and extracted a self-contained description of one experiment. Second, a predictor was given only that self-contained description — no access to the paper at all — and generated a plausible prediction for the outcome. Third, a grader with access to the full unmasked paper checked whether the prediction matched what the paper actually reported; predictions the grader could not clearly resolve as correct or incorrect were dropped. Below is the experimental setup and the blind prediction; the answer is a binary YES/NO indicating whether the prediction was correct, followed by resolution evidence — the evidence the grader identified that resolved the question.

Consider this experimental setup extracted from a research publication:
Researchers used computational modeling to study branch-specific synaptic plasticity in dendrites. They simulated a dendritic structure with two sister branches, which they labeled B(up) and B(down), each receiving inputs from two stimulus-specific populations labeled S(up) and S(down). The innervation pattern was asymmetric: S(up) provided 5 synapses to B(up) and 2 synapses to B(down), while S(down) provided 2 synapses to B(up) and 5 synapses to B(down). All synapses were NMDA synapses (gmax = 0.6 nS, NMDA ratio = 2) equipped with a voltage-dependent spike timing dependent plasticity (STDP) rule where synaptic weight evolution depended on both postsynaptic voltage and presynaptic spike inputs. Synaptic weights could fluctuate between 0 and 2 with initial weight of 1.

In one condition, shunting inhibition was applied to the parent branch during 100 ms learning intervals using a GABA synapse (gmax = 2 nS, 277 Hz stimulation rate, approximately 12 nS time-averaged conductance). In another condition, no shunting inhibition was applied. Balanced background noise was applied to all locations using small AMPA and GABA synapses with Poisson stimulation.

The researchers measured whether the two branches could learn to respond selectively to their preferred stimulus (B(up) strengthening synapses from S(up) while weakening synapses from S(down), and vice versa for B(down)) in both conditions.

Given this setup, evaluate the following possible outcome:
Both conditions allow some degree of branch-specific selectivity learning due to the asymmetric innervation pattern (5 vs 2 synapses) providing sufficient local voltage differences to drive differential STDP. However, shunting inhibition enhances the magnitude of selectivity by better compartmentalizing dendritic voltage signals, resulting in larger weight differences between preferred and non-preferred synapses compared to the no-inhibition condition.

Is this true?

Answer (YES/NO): NO